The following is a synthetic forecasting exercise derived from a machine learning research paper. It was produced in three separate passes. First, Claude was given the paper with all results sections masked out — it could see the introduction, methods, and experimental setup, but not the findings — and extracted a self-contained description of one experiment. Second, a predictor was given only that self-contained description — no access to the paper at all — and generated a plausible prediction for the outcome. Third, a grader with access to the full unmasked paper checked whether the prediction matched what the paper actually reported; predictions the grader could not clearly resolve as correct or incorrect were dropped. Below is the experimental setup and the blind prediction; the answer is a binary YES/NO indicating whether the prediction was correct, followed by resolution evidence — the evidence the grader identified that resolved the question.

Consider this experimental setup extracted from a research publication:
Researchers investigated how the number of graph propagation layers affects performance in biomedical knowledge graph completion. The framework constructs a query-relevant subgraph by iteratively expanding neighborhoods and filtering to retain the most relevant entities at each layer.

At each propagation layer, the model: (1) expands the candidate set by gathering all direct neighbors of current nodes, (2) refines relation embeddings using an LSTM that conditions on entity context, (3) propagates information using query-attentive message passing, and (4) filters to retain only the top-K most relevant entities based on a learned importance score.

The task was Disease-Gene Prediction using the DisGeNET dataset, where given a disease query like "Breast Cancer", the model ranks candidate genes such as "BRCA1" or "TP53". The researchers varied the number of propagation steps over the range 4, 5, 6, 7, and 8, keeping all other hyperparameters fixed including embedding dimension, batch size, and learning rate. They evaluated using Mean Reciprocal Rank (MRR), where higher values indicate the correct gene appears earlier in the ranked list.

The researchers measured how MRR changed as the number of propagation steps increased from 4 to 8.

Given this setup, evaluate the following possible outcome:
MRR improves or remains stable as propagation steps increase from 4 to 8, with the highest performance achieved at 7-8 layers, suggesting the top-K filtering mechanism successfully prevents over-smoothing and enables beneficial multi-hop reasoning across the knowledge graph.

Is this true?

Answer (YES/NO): NO